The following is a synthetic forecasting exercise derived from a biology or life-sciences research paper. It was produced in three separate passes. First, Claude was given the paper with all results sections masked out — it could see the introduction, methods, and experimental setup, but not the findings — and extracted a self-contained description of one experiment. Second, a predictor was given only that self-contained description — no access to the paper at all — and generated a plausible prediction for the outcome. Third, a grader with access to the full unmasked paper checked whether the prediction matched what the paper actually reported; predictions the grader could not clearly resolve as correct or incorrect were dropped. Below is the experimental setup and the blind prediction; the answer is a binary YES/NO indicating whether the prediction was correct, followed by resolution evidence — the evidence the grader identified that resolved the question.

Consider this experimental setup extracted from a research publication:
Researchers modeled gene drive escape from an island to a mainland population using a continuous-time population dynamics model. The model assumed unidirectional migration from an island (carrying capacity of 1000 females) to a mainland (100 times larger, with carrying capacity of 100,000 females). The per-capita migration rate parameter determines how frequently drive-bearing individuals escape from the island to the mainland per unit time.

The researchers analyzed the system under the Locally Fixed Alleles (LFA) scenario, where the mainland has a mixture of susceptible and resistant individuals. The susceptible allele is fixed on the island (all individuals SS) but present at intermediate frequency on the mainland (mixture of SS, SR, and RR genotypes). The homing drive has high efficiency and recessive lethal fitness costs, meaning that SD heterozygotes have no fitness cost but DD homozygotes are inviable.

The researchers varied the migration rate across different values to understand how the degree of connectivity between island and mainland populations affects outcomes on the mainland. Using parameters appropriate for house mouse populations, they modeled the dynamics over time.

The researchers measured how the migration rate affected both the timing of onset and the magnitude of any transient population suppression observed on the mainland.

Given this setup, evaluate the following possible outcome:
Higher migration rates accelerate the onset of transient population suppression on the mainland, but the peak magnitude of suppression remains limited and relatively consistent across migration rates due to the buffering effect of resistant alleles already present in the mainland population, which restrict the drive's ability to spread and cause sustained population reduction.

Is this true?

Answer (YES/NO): NO